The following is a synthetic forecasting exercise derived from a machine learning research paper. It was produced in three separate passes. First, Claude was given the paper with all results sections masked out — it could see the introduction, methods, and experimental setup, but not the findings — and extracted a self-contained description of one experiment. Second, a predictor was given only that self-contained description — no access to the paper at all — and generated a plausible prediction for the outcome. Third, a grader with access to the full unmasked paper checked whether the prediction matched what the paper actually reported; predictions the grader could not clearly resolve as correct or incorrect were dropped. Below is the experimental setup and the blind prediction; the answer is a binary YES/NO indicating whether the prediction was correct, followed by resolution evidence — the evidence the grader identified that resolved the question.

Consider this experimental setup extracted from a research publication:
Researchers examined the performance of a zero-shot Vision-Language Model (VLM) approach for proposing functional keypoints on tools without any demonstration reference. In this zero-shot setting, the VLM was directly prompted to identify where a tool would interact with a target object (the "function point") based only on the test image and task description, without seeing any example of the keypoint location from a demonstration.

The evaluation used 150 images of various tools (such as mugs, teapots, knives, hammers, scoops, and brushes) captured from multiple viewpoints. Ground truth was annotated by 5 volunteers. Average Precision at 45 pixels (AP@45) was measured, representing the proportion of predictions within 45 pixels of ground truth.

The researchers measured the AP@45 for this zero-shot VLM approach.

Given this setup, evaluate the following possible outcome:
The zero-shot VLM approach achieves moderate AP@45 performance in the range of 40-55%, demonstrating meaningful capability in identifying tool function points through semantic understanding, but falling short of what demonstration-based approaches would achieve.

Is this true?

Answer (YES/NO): YES